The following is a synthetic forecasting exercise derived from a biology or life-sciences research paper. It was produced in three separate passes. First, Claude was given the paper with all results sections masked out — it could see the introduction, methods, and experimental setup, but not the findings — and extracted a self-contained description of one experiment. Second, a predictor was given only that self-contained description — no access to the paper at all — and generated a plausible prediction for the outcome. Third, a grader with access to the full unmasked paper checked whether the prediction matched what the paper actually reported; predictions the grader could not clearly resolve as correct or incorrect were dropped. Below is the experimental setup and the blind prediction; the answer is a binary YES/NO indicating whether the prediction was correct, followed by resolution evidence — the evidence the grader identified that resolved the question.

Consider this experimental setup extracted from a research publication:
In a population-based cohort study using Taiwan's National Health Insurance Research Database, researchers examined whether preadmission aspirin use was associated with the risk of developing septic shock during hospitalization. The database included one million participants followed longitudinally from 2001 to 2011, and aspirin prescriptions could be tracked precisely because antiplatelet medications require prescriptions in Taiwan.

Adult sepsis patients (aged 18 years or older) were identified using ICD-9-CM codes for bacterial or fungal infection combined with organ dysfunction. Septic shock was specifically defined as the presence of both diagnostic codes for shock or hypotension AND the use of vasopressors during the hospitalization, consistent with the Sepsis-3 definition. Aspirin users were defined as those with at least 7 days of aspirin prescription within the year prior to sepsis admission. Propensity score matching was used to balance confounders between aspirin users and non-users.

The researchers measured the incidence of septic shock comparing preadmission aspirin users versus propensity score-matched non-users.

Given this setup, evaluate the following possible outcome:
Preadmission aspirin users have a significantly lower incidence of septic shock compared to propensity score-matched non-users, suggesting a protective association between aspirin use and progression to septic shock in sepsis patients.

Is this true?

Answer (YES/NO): NO